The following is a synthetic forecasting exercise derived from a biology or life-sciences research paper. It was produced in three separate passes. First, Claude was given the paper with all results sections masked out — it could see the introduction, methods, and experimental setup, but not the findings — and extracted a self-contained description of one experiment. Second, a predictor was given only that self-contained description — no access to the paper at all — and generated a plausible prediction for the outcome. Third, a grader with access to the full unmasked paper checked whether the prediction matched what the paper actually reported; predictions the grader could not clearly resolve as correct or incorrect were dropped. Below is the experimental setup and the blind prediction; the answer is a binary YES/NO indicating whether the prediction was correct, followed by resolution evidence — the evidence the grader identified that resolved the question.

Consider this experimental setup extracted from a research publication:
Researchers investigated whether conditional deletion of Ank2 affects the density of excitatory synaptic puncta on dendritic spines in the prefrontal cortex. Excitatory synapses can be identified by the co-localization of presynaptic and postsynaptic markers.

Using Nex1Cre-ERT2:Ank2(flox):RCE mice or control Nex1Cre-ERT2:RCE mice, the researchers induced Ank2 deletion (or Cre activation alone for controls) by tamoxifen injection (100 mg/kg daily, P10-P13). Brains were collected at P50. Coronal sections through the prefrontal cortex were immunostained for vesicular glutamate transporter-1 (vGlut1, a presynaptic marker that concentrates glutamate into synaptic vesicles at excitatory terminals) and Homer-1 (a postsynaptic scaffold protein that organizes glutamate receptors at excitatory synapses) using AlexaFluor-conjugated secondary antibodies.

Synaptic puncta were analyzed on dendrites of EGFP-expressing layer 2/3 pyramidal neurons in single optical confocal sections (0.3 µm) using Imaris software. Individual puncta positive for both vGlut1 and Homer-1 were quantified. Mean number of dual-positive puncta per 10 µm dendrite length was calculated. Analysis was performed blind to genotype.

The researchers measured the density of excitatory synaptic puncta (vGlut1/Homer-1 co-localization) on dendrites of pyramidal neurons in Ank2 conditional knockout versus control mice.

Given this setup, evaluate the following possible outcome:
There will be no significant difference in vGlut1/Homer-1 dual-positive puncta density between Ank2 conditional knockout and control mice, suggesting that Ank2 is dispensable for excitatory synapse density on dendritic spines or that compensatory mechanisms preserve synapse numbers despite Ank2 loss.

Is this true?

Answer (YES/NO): NO